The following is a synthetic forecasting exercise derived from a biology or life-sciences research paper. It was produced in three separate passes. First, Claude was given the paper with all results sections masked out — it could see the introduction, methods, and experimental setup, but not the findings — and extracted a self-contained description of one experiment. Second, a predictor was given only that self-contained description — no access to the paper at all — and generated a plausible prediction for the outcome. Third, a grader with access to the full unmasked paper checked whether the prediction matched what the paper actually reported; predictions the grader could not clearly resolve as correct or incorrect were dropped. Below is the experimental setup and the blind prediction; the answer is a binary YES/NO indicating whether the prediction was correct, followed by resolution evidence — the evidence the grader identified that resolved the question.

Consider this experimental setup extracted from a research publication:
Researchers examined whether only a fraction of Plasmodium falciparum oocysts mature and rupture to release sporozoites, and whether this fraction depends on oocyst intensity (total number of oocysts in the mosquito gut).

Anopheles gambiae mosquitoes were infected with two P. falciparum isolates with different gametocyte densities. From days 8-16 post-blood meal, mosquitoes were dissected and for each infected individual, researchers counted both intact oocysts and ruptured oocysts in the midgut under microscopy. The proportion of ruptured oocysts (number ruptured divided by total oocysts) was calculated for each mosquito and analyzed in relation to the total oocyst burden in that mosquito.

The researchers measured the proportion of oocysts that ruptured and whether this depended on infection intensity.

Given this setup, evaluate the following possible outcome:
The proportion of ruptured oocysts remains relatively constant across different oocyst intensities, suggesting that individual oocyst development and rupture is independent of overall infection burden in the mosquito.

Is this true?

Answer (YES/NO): NO